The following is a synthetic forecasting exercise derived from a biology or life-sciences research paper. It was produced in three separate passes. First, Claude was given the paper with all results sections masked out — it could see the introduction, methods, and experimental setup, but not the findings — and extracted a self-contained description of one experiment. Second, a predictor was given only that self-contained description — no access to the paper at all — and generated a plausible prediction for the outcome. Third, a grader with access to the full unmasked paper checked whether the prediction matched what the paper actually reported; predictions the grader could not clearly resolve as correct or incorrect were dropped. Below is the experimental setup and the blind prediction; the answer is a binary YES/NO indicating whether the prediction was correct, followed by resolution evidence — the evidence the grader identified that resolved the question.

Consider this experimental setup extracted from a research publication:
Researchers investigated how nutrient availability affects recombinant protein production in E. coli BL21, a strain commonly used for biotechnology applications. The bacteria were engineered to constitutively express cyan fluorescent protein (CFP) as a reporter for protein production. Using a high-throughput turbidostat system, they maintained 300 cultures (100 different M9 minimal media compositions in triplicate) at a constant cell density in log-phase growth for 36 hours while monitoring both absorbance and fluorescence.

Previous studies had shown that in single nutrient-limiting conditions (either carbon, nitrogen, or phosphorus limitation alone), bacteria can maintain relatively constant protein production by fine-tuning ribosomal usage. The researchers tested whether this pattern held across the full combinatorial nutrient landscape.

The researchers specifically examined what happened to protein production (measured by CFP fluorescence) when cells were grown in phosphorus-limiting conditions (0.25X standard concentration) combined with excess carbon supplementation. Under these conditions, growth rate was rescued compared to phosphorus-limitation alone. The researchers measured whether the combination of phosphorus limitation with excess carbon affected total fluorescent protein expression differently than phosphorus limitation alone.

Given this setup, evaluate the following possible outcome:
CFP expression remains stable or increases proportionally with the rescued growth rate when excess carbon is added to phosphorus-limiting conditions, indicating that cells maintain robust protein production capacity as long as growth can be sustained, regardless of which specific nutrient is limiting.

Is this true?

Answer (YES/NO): NO